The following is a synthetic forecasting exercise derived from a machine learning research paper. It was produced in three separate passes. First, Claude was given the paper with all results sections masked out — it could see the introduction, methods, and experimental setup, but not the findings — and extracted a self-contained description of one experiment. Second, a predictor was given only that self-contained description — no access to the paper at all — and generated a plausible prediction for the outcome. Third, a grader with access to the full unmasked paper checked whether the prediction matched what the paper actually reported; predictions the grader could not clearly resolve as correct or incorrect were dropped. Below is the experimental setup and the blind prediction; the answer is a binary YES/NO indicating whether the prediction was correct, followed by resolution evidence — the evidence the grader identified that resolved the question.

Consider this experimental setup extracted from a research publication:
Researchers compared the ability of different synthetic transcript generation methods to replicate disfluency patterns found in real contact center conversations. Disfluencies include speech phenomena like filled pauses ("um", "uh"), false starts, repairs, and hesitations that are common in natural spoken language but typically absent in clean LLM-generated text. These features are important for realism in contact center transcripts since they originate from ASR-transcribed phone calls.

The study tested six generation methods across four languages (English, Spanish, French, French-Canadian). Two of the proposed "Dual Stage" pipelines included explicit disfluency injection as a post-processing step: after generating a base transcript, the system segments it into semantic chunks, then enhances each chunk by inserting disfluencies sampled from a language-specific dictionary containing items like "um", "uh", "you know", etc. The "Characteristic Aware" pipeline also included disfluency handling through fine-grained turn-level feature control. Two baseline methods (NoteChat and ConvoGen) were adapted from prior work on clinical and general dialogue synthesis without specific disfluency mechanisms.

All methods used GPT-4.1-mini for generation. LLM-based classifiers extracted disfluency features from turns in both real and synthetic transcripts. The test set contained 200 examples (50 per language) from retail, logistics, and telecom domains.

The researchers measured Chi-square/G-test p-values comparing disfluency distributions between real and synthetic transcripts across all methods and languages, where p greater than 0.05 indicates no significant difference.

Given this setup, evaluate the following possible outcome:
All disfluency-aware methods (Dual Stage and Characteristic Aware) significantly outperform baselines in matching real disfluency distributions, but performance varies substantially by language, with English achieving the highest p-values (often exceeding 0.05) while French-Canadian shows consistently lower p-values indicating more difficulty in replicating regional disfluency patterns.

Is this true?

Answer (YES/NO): NO